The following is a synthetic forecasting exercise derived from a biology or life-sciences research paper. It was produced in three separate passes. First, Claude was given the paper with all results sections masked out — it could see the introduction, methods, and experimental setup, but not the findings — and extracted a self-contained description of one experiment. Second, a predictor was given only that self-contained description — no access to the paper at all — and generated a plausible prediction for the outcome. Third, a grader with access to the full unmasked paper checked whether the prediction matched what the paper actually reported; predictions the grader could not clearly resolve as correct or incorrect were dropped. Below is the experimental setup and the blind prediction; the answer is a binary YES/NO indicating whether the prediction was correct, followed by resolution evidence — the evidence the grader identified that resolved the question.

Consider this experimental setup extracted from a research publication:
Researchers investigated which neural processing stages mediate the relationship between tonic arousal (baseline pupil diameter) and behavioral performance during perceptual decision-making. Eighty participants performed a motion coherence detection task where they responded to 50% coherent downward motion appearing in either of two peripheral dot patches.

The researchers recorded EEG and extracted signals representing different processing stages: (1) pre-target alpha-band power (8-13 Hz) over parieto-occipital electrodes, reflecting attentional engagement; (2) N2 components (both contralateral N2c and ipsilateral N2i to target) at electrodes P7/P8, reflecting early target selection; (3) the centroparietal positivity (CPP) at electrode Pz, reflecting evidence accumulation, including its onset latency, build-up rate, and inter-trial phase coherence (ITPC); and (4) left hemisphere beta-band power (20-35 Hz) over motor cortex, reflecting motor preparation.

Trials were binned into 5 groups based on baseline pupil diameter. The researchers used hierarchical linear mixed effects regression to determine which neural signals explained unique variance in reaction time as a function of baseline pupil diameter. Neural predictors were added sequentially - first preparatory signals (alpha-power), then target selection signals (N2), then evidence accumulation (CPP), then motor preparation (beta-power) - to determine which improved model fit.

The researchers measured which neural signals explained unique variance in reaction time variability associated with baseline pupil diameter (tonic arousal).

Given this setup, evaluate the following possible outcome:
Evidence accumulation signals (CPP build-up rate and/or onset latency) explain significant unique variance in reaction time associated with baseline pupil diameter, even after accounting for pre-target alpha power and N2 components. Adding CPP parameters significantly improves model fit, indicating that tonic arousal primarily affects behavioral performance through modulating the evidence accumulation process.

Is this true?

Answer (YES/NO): NO